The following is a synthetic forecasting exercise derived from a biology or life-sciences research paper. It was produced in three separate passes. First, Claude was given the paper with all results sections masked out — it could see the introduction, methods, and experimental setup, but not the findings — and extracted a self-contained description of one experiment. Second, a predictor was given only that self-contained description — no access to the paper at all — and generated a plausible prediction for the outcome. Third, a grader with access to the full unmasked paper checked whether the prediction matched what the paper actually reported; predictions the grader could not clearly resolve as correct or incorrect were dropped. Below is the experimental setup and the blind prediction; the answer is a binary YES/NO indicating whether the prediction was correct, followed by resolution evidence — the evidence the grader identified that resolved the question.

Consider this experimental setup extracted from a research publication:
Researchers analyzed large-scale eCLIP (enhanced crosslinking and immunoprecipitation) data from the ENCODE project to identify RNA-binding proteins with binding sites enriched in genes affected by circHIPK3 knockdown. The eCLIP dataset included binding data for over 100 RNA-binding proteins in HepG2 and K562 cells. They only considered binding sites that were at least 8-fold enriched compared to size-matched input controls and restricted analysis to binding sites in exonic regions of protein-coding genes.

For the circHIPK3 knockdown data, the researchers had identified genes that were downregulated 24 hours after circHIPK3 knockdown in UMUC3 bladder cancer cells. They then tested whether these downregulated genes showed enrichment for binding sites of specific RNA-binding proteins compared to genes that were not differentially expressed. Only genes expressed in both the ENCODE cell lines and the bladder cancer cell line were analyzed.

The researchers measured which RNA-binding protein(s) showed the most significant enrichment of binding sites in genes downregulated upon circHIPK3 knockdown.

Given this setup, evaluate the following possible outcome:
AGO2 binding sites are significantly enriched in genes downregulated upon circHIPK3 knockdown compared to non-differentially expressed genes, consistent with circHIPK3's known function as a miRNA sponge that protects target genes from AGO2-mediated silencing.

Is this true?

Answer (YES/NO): NO